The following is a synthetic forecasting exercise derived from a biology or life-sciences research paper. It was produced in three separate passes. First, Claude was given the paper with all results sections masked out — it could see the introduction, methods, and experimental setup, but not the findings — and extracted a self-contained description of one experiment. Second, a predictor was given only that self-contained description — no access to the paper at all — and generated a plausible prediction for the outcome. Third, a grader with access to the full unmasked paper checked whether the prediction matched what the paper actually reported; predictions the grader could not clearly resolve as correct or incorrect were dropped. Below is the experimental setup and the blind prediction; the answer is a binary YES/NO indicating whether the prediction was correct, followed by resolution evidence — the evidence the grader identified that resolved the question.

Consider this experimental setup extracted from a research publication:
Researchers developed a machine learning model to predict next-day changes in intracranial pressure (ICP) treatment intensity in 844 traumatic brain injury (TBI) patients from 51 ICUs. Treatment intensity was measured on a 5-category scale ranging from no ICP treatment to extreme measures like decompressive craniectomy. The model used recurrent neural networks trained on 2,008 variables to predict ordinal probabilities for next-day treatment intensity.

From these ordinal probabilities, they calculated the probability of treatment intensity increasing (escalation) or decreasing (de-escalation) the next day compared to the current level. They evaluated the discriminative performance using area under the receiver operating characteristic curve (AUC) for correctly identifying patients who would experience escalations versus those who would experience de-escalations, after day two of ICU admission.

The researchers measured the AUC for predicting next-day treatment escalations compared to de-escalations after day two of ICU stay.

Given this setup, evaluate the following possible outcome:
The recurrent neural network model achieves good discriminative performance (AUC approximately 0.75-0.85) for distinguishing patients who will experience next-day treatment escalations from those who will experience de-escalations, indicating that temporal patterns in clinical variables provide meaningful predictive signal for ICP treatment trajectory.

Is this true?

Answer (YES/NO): YES